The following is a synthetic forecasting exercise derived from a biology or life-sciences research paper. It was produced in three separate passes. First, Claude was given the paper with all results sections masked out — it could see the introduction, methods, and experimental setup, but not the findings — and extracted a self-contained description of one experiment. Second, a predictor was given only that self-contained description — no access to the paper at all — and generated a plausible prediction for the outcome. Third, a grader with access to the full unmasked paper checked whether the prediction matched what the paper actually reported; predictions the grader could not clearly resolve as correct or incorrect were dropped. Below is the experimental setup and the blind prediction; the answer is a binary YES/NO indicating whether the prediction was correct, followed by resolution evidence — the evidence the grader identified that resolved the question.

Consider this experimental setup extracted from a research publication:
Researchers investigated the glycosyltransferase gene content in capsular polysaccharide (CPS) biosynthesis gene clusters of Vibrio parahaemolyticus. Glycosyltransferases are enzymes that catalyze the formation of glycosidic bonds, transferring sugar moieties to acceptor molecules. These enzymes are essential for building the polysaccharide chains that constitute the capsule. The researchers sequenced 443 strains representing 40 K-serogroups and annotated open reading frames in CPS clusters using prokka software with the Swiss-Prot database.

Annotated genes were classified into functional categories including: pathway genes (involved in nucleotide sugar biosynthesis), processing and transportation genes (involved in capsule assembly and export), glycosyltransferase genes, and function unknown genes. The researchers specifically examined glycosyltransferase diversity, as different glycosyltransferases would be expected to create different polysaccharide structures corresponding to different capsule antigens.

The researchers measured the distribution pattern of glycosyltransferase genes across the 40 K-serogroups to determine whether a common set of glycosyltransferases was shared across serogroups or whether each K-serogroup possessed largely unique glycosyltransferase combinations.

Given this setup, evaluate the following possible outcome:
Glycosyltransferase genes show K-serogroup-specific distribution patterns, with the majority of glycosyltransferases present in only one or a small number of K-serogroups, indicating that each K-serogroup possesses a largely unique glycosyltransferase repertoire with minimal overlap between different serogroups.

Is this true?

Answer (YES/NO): NO